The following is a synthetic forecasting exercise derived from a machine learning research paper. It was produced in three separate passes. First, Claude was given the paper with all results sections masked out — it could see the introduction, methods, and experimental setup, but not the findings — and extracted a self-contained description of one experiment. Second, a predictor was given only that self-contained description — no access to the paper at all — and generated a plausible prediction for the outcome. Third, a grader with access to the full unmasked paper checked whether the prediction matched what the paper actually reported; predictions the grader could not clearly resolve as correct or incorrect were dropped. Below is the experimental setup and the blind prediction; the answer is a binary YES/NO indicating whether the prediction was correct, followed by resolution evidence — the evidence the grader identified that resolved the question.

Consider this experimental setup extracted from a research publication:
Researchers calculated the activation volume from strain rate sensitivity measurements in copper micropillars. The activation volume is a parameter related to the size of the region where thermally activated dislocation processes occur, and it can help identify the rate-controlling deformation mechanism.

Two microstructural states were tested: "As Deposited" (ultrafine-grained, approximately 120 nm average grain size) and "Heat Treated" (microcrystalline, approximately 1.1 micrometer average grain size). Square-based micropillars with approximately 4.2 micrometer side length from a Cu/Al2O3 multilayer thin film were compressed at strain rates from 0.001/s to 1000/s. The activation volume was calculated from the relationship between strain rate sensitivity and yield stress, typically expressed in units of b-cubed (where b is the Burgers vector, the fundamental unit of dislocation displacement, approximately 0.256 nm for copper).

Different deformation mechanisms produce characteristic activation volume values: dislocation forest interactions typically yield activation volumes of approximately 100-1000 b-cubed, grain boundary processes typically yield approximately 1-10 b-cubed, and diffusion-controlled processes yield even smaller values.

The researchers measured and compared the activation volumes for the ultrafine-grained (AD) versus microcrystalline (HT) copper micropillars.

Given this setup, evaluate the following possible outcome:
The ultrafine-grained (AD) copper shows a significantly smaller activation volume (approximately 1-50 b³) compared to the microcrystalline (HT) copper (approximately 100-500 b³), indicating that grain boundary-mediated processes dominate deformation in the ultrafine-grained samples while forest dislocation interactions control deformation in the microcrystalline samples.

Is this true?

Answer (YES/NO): NO